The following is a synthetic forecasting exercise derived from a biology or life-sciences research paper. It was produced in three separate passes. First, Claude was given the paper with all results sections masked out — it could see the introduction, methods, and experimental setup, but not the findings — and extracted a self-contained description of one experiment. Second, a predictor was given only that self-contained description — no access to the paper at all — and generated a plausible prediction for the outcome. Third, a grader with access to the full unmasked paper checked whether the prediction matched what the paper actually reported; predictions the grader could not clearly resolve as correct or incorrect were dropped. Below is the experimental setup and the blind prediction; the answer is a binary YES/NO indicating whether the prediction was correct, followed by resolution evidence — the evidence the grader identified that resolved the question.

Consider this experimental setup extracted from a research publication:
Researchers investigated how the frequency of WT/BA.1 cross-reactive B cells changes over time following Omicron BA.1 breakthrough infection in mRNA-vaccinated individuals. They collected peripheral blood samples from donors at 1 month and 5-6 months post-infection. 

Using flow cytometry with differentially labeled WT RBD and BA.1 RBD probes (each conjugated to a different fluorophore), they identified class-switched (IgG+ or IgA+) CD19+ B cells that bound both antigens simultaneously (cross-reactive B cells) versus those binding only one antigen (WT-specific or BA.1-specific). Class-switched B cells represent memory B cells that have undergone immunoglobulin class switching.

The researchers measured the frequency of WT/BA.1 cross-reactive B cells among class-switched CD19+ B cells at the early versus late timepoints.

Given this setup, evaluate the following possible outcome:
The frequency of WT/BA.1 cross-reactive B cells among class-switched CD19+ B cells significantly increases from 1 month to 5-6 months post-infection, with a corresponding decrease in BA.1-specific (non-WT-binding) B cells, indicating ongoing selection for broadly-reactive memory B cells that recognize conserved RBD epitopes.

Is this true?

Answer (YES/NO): NO